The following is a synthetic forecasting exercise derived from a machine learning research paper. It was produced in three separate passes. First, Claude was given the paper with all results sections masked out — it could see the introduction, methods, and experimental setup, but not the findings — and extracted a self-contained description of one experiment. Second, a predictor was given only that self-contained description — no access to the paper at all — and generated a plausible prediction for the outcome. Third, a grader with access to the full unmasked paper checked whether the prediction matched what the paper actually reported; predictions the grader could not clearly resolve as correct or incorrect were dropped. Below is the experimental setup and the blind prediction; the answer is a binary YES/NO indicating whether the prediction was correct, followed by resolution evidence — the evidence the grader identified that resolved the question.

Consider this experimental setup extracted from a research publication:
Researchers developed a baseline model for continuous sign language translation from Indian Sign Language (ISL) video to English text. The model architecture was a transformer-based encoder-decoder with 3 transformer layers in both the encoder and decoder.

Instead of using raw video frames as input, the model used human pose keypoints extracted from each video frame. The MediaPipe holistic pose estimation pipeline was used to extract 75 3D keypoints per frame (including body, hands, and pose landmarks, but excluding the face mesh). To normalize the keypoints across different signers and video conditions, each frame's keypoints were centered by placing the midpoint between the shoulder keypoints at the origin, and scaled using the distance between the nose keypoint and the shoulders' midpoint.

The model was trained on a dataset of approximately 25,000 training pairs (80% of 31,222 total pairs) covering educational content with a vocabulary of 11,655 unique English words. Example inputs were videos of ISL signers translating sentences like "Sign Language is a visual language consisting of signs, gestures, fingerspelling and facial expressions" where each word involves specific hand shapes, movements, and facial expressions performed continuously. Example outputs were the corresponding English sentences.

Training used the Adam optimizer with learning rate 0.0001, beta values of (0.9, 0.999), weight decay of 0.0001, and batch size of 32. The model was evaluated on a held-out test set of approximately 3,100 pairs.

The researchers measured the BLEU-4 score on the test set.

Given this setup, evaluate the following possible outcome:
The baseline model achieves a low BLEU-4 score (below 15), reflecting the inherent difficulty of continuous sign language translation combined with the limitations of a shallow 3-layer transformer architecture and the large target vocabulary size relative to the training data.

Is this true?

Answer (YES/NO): YES